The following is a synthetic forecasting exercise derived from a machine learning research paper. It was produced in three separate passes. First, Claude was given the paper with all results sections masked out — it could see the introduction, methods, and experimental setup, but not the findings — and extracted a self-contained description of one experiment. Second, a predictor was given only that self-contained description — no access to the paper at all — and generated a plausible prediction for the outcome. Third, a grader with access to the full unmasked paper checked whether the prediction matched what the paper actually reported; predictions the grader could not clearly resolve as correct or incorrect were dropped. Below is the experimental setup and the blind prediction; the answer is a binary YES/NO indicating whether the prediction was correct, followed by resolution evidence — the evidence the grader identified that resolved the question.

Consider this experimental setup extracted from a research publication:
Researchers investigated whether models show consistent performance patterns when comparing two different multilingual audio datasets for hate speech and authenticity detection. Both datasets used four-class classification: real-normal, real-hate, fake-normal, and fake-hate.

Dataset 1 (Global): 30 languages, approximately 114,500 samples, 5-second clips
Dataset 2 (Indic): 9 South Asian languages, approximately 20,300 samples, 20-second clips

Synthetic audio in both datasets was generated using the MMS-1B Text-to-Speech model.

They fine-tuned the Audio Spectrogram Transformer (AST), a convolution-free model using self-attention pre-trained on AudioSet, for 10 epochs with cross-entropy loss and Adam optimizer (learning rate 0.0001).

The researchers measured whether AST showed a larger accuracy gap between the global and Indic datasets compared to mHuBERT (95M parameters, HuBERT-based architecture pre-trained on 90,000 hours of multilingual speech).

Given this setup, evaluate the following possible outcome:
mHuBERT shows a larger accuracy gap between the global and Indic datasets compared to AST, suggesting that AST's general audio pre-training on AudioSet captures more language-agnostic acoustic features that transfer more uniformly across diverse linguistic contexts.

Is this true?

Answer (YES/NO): NO